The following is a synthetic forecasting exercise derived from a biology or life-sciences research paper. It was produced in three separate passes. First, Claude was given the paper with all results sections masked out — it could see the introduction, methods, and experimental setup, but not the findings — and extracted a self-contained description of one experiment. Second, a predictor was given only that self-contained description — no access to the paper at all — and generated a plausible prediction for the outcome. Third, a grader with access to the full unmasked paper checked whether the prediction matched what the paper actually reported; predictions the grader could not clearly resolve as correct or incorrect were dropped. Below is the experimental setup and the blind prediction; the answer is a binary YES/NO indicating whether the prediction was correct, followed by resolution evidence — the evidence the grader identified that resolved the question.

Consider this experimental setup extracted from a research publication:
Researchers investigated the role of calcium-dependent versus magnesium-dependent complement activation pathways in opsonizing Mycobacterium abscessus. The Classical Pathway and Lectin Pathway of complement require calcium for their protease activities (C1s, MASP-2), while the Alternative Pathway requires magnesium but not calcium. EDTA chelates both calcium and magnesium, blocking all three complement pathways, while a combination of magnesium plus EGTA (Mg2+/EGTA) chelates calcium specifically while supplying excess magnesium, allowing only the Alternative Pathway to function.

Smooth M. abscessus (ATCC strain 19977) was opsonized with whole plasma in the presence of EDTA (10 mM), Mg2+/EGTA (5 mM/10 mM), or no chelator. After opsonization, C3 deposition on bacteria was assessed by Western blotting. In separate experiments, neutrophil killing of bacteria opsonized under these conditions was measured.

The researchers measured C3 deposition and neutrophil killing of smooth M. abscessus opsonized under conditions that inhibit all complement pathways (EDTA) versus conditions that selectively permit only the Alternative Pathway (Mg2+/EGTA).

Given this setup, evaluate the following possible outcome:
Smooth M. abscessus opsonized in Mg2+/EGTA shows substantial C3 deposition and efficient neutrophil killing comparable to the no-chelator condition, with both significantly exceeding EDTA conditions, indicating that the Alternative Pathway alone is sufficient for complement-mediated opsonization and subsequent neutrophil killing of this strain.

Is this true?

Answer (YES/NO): NO